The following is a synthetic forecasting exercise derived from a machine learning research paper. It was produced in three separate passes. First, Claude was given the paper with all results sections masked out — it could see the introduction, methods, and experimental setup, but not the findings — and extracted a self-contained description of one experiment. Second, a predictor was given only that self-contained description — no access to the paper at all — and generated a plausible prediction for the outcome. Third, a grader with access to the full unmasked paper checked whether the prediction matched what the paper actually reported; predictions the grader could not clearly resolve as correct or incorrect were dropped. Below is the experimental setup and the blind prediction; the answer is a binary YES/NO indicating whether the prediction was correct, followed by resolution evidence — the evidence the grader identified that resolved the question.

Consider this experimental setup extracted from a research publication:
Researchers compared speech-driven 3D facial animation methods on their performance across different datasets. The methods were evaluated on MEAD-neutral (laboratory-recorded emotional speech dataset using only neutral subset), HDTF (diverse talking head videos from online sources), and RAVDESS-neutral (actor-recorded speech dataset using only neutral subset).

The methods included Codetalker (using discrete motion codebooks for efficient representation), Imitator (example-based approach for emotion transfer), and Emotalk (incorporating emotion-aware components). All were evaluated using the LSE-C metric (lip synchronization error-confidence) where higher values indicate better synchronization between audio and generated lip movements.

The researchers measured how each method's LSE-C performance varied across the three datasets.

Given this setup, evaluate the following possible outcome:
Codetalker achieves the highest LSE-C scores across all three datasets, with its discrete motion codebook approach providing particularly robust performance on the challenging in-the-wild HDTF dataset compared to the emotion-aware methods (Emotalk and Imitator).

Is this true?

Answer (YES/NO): NO